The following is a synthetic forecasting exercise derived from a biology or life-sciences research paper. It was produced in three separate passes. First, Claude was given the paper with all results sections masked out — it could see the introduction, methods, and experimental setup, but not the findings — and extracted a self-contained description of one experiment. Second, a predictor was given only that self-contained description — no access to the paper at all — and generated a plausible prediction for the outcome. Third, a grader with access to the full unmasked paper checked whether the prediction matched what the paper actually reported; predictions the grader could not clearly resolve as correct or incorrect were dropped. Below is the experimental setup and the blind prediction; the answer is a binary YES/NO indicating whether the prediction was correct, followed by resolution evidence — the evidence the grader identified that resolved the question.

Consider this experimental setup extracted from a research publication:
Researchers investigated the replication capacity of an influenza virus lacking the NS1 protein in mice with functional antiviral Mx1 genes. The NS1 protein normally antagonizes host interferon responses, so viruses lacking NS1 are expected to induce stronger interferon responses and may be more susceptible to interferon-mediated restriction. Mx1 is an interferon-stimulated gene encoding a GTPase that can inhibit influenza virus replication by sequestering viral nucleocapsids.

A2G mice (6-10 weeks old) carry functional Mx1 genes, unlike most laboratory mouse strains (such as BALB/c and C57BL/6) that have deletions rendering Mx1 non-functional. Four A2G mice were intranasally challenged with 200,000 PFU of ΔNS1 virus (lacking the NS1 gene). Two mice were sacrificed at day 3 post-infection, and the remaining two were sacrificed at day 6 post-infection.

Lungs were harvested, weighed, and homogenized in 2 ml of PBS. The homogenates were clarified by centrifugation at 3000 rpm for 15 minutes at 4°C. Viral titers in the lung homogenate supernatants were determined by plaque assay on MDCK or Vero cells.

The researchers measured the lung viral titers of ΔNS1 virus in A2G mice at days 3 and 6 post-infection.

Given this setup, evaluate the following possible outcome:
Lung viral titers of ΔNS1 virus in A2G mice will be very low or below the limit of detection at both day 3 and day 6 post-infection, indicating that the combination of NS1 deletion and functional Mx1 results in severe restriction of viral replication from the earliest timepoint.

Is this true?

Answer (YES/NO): YES